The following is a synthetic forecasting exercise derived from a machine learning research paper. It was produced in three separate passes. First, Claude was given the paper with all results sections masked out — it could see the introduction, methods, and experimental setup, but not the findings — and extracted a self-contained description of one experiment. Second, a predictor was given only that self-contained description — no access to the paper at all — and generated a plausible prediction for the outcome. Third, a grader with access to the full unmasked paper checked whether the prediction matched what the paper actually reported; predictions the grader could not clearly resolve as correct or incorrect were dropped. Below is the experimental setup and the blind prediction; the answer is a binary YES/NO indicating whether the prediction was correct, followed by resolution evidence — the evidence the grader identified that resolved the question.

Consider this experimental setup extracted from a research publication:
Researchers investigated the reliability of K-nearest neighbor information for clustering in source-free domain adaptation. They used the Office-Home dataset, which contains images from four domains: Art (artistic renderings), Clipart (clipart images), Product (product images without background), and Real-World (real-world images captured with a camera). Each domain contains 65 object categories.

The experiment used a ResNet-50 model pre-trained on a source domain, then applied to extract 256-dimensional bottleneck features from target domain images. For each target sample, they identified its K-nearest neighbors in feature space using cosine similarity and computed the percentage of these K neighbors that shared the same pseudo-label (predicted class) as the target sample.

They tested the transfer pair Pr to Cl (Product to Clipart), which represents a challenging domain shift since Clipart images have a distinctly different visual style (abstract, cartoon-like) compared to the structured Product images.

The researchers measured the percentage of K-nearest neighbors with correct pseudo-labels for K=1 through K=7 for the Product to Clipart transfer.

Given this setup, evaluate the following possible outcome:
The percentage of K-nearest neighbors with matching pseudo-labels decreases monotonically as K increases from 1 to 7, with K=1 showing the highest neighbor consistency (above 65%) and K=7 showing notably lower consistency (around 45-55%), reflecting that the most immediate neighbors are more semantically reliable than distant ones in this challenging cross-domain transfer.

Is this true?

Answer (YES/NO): NO